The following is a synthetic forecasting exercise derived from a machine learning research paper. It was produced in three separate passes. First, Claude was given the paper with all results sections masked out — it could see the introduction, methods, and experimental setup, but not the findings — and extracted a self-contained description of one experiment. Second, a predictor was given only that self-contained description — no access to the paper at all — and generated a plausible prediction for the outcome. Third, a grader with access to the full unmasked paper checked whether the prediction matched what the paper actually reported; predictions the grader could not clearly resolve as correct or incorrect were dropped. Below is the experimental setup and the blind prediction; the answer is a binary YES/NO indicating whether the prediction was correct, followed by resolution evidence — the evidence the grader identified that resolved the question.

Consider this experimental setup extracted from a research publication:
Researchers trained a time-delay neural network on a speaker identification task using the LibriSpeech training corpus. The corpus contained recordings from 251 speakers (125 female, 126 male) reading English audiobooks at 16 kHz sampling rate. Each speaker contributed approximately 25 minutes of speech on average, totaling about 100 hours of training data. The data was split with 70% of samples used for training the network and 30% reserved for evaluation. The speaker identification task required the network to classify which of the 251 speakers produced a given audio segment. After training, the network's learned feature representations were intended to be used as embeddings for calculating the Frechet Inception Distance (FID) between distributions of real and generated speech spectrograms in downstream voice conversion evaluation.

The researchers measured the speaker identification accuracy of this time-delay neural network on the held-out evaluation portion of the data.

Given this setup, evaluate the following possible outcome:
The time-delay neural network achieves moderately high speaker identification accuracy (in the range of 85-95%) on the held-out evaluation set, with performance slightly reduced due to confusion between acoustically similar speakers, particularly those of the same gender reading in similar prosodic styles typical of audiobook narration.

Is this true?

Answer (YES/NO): YES